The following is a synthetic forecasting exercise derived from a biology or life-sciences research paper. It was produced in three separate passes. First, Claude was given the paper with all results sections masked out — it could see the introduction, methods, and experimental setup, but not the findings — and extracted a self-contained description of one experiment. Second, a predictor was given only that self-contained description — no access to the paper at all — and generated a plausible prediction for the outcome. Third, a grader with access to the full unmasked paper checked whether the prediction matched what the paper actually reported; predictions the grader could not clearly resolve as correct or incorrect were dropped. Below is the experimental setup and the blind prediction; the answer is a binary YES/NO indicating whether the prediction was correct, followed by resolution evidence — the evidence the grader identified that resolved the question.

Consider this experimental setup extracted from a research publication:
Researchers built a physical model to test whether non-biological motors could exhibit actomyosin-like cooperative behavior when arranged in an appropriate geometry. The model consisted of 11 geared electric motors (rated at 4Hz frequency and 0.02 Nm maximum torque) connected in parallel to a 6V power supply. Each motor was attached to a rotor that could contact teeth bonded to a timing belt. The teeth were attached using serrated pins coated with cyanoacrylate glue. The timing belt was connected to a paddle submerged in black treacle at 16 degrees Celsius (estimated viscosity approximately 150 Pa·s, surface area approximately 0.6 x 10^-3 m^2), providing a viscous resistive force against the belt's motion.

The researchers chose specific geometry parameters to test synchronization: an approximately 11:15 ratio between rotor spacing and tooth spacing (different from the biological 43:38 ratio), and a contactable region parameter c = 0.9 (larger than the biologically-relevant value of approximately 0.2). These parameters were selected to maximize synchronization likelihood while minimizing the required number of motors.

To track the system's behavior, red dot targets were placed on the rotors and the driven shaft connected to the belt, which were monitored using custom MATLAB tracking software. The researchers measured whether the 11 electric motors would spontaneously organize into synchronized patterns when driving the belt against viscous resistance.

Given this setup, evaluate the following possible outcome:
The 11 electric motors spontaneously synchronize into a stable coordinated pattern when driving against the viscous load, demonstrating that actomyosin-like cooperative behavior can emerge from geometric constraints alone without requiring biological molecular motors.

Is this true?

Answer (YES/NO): YES